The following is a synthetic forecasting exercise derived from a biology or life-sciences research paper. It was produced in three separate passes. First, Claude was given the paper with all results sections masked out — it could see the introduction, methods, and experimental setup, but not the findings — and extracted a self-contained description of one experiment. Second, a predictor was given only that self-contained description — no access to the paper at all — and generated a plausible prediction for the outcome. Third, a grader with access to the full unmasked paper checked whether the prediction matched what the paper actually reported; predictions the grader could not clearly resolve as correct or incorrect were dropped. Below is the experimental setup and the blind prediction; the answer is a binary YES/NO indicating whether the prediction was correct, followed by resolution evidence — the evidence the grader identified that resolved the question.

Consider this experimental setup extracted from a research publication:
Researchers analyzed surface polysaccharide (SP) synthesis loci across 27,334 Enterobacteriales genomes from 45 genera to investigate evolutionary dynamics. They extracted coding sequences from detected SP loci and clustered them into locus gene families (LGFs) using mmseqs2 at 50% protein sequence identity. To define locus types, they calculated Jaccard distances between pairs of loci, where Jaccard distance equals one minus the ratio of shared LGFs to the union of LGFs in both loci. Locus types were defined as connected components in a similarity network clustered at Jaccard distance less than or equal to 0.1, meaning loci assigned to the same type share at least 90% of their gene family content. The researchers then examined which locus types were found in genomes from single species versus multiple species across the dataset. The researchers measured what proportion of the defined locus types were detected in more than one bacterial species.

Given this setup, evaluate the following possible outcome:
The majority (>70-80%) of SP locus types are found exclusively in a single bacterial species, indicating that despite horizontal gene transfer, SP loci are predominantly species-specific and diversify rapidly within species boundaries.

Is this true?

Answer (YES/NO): YES